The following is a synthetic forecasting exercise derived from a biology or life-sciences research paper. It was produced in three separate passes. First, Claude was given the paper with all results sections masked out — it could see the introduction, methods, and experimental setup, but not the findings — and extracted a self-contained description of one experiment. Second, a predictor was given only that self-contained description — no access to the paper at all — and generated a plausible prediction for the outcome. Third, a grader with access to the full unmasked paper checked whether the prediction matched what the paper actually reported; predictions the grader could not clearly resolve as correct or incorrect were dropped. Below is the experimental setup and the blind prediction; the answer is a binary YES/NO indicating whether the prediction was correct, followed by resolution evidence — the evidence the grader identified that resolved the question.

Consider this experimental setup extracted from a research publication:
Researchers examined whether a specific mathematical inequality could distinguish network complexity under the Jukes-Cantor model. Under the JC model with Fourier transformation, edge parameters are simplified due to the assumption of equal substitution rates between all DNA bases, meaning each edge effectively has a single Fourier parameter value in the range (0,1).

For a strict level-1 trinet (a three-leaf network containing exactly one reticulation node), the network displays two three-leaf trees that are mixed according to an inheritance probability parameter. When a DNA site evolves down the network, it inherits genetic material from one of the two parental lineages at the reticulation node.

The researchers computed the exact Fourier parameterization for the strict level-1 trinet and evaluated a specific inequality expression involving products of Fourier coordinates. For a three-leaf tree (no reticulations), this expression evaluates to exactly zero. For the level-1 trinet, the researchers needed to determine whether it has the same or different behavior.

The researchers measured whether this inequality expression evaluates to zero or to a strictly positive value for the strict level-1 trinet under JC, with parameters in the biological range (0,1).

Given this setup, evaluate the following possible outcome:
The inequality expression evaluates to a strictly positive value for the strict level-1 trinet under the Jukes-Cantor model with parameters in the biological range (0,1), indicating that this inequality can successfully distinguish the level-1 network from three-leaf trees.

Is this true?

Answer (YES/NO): YES